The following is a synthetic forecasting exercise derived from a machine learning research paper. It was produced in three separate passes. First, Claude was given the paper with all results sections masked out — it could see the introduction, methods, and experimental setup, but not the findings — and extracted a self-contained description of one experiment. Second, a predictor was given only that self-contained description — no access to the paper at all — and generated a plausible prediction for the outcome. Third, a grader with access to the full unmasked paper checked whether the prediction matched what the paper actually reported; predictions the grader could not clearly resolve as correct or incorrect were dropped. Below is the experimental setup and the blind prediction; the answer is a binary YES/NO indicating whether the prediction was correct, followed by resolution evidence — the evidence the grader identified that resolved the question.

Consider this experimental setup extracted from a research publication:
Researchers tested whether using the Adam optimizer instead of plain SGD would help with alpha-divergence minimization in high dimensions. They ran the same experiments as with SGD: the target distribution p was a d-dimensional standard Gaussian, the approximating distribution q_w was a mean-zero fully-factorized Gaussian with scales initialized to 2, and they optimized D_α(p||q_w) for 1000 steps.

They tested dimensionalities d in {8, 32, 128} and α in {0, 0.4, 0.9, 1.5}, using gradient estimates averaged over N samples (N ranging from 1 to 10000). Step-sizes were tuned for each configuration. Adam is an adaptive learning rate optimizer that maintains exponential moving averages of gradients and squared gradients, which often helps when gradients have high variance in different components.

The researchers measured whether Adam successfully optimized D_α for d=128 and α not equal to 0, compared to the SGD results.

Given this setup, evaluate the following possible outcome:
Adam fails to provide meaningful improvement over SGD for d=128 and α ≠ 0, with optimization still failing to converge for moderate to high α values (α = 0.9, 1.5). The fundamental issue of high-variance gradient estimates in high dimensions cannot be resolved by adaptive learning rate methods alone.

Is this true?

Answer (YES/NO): YES